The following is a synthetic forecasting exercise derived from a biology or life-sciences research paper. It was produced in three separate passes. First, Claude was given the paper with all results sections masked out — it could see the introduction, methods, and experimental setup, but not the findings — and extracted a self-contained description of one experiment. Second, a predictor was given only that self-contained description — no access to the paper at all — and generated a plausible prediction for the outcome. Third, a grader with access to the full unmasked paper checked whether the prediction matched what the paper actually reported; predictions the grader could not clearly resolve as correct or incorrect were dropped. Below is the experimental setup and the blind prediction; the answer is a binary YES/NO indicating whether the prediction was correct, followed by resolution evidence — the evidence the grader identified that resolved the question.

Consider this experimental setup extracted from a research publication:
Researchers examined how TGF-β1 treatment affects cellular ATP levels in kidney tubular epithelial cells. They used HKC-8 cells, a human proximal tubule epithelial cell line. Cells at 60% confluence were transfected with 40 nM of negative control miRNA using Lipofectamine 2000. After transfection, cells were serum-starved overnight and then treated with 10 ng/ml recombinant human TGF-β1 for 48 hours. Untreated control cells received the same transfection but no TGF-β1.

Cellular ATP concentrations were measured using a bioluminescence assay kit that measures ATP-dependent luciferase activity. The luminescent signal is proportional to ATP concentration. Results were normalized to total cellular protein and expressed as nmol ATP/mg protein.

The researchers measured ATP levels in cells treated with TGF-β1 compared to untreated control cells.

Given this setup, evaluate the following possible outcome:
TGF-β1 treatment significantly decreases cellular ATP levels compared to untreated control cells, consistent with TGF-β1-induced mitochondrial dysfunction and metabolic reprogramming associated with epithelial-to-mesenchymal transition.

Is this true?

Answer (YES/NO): YES